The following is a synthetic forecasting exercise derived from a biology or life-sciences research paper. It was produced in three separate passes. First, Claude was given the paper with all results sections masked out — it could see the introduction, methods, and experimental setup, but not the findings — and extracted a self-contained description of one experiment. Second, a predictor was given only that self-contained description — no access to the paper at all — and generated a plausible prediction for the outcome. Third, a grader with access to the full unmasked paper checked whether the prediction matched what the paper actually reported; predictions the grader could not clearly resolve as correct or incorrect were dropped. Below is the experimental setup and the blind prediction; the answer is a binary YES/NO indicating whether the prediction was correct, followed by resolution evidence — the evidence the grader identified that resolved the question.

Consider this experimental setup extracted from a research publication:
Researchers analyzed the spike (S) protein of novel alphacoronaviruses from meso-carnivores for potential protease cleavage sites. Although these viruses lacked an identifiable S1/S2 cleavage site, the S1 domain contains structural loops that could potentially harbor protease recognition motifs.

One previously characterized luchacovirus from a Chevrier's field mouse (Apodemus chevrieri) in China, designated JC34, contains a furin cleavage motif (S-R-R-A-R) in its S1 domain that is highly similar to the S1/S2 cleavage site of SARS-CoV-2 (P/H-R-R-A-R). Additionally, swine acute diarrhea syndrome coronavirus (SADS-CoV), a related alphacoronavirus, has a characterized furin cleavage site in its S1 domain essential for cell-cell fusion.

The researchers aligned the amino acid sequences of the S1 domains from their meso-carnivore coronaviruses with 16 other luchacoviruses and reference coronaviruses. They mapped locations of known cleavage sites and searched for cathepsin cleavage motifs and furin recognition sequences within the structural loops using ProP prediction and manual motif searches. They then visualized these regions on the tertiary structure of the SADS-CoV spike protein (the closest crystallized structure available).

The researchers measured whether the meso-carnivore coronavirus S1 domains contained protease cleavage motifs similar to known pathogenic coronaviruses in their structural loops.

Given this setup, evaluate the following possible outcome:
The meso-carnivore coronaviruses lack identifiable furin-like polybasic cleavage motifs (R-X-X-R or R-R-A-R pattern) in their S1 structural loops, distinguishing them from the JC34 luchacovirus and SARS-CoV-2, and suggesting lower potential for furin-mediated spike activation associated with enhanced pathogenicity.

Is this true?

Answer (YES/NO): YES